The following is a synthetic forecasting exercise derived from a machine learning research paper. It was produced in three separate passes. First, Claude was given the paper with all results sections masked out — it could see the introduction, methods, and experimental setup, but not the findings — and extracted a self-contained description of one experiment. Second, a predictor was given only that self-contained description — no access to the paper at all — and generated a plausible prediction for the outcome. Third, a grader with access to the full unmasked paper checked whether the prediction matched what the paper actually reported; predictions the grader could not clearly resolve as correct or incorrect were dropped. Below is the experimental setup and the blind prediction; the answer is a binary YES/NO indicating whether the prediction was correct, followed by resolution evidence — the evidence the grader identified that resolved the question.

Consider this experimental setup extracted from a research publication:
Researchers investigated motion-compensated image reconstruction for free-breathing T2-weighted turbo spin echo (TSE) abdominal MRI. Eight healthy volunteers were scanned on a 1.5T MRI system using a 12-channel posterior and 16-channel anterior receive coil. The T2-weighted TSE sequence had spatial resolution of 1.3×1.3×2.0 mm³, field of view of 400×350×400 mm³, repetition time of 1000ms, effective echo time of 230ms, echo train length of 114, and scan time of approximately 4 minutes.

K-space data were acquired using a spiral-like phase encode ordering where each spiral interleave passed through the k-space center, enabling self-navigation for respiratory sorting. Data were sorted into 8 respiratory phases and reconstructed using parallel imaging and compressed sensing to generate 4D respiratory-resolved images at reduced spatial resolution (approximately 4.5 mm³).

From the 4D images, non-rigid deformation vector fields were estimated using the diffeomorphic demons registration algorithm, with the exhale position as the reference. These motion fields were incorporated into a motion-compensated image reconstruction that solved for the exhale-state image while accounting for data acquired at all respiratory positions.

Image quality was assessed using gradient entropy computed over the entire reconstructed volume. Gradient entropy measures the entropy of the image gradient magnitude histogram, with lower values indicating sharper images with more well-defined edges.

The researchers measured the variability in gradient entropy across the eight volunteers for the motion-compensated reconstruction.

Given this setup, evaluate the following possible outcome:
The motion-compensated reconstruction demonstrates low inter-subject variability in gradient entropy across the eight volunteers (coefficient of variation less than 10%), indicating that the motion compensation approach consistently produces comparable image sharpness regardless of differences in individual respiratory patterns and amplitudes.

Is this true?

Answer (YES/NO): YES